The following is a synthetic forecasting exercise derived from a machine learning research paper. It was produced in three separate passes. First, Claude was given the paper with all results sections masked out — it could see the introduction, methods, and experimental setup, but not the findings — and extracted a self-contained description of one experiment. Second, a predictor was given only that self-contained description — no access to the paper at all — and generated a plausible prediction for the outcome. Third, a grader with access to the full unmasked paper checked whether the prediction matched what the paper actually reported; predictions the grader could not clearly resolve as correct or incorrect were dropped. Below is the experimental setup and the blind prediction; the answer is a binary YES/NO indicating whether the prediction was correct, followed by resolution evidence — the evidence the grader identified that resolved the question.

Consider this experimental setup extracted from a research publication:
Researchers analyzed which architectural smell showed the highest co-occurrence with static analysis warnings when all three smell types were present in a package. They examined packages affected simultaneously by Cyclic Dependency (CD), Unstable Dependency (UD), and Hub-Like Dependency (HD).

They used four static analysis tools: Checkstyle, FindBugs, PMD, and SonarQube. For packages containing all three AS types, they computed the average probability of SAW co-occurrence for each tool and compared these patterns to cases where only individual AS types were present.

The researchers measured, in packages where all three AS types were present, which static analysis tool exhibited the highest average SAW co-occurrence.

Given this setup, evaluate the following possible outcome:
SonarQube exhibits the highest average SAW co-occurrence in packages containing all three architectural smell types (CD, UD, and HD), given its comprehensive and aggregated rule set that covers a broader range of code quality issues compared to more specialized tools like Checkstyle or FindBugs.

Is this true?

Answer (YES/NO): NO